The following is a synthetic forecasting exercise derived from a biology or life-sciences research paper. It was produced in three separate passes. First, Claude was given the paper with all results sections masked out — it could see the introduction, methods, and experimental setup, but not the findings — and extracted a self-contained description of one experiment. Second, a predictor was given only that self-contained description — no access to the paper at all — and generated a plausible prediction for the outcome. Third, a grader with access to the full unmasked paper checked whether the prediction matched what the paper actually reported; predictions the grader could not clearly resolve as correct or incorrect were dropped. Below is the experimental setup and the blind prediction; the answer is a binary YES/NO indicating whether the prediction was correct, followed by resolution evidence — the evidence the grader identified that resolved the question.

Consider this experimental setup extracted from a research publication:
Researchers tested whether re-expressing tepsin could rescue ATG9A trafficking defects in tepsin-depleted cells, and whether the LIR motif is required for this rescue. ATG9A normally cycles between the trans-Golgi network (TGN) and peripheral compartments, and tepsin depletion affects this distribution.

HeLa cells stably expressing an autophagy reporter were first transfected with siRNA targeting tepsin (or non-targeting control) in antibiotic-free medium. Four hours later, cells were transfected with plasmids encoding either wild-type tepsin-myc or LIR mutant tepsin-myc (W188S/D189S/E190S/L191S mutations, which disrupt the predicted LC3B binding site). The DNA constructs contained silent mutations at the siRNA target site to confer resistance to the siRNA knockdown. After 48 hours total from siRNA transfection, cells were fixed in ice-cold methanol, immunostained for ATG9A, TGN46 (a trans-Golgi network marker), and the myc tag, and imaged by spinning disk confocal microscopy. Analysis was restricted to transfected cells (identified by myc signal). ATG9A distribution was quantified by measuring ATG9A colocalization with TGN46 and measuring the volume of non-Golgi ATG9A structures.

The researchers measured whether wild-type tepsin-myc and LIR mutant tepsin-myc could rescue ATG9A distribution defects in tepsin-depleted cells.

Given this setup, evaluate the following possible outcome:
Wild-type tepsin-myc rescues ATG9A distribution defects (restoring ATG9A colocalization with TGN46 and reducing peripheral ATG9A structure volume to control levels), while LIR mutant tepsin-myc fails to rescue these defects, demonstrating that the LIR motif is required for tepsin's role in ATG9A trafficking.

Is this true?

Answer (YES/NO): YES